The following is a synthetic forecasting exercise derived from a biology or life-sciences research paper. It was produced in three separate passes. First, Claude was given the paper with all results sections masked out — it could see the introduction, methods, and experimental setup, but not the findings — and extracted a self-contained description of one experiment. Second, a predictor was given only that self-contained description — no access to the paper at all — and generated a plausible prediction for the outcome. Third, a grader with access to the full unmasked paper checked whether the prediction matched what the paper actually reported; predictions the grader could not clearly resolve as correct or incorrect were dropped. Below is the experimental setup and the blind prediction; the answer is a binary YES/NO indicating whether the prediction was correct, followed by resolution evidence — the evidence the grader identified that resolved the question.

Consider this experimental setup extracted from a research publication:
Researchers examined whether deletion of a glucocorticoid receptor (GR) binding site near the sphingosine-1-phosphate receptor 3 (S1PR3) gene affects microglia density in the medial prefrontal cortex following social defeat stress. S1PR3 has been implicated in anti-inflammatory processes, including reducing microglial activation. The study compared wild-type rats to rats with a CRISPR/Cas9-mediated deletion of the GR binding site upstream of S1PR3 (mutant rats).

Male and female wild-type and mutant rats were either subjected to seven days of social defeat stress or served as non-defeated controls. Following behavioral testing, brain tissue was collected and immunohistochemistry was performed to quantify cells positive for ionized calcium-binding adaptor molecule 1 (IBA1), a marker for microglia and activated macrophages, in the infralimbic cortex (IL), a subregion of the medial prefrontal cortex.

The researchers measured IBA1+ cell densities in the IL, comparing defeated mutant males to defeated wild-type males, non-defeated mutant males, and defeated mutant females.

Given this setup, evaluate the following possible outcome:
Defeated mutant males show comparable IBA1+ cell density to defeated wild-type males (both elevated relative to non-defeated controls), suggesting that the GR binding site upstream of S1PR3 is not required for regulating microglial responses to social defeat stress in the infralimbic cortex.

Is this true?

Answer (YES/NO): NO